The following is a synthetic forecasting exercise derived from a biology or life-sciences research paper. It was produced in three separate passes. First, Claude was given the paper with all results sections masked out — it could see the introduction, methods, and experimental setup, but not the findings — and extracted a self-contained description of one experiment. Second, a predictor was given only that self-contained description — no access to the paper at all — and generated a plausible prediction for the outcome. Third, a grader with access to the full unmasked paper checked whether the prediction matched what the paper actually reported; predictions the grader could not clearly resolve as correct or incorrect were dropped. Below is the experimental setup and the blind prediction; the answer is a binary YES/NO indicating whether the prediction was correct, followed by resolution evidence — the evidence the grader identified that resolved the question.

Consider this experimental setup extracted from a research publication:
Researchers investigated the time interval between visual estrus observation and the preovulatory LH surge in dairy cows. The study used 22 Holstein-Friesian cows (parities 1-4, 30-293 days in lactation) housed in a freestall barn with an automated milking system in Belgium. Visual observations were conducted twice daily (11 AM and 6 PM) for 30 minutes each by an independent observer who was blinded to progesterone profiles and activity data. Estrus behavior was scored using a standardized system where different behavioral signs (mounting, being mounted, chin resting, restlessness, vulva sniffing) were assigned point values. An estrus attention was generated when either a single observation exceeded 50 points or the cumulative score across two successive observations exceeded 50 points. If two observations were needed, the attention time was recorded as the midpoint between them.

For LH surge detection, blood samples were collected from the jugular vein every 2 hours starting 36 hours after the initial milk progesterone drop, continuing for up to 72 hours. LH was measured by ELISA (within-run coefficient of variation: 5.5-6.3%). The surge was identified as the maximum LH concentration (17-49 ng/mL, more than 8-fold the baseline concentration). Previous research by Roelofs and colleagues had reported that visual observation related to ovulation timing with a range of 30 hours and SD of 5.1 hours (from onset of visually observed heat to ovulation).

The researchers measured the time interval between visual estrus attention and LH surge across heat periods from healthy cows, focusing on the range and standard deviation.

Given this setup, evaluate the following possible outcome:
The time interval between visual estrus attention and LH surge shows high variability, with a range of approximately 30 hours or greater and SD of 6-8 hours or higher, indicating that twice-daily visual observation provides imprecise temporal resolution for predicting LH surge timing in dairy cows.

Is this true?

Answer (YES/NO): NO